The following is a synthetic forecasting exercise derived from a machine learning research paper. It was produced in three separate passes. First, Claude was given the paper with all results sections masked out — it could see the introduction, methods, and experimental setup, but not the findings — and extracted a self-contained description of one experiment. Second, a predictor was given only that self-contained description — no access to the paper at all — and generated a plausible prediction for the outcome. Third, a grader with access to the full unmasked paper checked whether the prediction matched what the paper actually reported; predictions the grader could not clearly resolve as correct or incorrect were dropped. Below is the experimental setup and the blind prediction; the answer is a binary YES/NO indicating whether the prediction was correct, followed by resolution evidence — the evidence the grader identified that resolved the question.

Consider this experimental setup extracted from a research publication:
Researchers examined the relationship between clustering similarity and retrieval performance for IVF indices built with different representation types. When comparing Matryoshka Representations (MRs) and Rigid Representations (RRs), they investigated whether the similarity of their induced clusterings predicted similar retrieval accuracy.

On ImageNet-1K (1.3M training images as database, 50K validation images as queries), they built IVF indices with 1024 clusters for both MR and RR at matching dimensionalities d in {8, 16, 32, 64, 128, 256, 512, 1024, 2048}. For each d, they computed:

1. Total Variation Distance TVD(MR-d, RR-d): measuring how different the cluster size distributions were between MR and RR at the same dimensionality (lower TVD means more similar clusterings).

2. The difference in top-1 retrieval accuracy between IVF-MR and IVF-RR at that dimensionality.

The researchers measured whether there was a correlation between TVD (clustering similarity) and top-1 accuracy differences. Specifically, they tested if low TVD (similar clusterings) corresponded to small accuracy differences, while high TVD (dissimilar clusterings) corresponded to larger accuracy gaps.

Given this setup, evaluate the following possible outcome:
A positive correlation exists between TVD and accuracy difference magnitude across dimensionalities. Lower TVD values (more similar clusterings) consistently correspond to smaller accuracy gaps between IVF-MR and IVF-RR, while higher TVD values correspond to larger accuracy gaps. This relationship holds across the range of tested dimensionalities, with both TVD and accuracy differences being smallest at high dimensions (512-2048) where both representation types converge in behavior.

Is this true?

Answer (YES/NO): NO